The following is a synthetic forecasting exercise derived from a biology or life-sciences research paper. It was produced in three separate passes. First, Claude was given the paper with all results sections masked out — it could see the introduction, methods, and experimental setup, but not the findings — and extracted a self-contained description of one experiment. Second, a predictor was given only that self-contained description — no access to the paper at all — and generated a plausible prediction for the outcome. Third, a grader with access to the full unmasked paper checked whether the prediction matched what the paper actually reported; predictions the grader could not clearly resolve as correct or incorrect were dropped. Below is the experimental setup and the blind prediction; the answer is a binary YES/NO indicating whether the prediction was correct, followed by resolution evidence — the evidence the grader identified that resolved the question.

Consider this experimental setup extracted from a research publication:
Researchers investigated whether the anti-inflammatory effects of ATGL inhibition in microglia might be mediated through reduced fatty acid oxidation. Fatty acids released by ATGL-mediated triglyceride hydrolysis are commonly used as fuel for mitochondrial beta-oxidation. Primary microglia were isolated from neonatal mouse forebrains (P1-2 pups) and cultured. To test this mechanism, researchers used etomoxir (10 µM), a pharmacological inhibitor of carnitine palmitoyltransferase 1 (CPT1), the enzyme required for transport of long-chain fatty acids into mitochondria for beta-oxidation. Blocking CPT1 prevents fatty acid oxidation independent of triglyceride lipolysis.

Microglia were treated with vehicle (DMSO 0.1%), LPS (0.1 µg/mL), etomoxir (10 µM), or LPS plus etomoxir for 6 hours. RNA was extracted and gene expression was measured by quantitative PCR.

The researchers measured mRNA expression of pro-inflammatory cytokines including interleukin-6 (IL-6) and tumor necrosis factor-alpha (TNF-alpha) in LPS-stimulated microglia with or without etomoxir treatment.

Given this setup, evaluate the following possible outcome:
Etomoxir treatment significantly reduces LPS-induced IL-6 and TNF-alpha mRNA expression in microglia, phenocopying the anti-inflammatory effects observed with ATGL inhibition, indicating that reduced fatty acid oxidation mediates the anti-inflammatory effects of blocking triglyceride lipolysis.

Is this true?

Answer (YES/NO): NO